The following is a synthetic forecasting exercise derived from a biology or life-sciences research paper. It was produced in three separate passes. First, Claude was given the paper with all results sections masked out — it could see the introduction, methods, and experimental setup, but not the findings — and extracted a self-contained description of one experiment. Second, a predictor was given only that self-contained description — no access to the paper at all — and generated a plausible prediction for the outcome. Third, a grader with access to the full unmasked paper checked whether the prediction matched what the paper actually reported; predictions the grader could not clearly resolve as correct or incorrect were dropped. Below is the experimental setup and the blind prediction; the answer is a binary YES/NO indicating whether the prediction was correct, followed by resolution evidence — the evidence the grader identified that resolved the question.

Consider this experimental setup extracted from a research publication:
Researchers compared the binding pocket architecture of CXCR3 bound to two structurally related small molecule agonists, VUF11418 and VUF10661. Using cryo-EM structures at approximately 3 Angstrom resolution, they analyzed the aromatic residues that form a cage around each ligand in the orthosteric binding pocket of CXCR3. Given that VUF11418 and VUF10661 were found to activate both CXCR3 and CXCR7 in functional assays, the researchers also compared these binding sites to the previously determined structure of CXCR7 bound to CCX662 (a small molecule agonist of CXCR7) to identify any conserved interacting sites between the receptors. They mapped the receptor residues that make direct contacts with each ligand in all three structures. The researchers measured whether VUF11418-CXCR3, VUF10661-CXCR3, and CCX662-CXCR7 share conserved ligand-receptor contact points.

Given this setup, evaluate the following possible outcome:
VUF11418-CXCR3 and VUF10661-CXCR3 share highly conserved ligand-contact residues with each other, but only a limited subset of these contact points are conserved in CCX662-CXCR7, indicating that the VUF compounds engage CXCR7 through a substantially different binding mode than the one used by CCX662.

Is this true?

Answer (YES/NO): NO